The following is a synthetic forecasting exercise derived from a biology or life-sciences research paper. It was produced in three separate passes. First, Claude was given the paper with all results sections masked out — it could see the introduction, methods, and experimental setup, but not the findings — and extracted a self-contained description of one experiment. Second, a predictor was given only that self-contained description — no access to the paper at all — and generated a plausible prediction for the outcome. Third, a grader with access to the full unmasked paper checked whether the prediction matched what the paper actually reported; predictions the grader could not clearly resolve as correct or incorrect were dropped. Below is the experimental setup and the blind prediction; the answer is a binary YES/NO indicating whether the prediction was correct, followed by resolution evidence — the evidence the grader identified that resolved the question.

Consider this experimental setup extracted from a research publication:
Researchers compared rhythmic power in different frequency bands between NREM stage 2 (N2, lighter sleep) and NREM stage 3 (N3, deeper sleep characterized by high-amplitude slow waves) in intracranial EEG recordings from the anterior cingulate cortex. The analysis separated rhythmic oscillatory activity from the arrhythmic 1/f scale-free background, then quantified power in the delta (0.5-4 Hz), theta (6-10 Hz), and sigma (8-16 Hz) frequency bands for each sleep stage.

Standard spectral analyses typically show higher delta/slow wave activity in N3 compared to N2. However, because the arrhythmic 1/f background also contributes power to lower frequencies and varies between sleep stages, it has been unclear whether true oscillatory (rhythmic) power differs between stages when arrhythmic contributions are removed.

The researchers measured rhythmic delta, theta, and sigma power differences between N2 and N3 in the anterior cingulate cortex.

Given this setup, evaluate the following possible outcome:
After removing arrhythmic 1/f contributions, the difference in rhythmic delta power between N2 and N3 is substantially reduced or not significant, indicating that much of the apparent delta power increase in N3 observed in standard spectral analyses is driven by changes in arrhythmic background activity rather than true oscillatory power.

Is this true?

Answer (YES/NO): NO